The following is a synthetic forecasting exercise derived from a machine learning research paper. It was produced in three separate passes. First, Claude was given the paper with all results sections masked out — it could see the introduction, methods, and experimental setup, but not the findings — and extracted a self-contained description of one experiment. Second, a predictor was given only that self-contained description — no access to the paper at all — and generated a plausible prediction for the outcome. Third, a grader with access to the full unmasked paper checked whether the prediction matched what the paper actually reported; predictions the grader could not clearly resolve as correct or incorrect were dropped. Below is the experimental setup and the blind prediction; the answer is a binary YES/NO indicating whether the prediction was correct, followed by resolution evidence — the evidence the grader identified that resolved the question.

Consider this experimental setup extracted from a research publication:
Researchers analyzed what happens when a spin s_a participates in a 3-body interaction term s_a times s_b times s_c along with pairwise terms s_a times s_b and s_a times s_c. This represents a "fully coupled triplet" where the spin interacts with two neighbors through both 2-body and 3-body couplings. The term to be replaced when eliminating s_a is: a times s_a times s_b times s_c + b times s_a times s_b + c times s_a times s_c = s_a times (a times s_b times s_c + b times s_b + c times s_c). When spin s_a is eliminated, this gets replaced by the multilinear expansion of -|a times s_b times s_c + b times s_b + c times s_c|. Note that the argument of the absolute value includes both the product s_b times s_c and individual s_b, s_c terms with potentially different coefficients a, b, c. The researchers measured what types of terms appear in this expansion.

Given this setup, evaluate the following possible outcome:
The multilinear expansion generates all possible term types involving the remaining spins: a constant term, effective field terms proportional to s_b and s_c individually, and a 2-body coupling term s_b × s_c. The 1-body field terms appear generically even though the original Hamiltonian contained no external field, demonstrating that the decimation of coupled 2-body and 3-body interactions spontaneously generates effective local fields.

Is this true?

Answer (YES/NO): YES